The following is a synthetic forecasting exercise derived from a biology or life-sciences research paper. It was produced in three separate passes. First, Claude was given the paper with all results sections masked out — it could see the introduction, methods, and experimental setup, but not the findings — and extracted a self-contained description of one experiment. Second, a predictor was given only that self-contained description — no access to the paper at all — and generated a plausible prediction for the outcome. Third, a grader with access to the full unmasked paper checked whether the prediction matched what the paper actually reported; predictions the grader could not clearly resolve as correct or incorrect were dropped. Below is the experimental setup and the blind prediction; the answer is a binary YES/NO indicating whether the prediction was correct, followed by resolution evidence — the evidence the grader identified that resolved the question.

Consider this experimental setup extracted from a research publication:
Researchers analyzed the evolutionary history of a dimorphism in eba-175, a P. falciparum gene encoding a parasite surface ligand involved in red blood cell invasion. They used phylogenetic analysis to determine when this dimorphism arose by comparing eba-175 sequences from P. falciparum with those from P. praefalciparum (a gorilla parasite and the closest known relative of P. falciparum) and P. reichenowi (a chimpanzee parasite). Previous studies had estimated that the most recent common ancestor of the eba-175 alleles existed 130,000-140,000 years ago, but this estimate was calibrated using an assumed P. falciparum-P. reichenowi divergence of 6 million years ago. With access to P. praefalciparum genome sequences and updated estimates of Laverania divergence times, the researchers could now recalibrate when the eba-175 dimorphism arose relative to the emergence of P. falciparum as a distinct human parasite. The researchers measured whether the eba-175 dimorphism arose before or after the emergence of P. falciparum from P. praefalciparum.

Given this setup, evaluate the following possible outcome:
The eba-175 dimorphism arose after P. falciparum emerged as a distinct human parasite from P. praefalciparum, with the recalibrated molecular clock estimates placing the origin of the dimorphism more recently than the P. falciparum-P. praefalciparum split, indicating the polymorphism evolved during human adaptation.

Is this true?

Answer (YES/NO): YES